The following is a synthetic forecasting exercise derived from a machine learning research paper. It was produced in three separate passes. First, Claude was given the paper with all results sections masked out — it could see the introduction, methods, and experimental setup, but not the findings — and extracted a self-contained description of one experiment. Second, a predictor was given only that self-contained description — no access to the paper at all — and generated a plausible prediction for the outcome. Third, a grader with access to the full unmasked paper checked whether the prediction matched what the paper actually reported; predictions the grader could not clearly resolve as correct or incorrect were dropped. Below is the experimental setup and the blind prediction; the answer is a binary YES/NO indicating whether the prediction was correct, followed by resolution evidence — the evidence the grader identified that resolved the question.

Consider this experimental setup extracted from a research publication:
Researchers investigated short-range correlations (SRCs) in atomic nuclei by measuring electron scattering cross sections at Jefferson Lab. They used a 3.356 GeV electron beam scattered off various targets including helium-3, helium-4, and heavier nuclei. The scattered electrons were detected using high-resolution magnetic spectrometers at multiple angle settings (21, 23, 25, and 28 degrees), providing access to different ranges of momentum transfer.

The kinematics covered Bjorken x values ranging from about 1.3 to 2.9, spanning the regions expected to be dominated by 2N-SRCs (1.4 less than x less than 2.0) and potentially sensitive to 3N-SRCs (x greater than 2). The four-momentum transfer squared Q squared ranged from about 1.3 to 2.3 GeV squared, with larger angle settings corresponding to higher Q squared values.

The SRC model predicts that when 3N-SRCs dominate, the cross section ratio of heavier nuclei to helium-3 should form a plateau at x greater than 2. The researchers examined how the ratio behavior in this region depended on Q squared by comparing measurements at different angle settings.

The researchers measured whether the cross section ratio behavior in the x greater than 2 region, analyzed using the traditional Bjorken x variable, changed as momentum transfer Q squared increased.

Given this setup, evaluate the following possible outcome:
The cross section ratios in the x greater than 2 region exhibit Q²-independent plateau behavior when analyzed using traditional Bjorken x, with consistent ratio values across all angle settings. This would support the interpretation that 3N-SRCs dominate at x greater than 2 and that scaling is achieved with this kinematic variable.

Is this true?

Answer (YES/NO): NO